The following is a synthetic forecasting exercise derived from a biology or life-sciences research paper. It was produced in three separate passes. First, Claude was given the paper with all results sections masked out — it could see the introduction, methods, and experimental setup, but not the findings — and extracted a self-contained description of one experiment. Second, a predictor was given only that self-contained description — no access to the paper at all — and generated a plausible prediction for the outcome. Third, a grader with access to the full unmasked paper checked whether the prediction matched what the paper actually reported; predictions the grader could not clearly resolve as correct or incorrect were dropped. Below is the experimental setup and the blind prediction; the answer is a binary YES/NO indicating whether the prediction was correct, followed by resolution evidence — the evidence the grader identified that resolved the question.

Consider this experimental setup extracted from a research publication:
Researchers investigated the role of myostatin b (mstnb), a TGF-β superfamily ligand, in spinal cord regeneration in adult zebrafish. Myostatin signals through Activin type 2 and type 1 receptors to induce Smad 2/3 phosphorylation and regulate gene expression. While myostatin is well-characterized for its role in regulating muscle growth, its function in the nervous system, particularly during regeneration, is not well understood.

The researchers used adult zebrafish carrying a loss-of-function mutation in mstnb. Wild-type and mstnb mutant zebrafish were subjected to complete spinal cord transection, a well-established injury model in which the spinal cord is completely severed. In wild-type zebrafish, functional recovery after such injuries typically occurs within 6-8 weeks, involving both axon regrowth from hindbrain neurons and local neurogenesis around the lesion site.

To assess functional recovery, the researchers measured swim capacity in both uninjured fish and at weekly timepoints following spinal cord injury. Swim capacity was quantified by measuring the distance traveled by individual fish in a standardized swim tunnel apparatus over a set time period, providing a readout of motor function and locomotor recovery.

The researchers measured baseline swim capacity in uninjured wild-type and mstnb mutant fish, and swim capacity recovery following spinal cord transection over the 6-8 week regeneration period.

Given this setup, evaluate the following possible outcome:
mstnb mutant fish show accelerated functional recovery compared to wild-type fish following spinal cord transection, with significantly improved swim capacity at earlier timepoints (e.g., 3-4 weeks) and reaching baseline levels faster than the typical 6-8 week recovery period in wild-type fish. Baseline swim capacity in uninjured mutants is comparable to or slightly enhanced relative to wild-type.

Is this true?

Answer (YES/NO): NO